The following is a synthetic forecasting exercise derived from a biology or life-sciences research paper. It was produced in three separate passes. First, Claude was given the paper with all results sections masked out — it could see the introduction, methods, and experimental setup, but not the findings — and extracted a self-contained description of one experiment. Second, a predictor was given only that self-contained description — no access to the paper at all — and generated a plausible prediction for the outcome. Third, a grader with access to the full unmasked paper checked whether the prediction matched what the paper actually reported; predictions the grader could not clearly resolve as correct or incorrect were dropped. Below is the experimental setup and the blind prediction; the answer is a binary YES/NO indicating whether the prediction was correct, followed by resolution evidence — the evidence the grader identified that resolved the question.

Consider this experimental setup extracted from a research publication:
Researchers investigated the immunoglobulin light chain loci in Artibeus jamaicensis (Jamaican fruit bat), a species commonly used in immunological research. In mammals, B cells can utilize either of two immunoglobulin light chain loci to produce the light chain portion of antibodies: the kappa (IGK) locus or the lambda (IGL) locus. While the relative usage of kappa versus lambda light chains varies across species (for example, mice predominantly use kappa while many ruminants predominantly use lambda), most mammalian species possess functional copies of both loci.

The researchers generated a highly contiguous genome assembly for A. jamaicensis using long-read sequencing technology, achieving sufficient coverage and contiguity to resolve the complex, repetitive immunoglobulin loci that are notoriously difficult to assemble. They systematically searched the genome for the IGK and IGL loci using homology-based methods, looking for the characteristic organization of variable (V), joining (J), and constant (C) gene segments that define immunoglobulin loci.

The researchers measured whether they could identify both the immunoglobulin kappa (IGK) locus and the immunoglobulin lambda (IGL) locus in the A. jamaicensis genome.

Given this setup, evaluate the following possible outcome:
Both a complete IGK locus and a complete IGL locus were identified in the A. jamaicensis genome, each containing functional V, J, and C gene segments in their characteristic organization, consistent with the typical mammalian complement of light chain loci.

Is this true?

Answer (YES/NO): NO